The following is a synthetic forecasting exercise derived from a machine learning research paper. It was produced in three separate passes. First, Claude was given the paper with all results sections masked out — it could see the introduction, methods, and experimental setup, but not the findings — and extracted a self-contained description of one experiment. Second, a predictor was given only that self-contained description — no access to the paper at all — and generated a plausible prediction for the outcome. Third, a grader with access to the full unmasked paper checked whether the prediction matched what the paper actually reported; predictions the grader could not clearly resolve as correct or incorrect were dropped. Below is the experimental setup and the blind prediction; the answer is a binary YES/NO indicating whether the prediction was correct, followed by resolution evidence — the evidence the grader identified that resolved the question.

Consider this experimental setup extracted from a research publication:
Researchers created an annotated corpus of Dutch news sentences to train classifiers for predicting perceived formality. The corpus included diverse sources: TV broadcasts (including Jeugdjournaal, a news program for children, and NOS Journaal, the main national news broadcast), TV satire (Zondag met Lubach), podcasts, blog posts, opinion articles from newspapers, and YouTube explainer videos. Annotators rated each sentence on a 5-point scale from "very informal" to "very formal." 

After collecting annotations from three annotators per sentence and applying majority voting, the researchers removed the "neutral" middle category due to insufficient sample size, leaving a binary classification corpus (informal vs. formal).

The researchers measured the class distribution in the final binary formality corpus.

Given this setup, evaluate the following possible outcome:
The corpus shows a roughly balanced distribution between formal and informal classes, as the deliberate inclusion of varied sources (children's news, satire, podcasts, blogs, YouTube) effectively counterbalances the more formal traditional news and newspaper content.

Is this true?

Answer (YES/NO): NO